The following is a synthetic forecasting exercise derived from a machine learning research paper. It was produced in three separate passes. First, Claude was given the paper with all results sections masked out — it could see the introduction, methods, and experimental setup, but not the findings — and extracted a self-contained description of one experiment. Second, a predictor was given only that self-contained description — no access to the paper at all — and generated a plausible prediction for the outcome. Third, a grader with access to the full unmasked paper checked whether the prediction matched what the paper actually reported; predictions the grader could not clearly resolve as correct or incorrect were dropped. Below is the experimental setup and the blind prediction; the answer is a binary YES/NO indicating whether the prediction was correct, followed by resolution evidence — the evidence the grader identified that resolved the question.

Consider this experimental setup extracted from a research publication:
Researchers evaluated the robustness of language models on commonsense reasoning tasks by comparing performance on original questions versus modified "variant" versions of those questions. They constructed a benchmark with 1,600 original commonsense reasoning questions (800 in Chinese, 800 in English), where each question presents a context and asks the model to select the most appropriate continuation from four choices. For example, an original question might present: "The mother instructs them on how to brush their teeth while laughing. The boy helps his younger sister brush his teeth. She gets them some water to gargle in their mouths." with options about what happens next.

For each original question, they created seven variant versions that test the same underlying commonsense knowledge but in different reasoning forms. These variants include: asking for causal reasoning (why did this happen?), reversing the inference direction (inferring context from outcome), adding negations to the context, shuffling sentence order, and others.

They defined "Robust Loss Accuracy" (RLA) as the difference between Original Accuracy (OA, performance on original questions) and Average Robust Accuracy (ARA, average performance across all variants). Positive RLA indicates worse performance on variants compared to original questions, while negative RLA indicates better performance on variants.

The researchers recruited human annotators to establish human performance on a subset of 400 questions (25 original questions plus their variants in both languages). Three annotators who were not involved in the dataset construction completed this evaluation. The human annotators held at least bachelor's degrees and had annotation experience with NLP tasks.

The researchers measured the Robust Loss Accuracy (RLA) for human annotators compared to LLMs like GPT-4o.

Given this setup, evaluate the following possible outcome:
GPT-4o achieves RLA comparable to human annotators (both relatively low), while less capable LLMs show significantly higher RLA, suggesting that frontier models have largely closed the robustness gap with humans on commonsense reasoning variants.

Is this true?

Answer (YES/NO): NO